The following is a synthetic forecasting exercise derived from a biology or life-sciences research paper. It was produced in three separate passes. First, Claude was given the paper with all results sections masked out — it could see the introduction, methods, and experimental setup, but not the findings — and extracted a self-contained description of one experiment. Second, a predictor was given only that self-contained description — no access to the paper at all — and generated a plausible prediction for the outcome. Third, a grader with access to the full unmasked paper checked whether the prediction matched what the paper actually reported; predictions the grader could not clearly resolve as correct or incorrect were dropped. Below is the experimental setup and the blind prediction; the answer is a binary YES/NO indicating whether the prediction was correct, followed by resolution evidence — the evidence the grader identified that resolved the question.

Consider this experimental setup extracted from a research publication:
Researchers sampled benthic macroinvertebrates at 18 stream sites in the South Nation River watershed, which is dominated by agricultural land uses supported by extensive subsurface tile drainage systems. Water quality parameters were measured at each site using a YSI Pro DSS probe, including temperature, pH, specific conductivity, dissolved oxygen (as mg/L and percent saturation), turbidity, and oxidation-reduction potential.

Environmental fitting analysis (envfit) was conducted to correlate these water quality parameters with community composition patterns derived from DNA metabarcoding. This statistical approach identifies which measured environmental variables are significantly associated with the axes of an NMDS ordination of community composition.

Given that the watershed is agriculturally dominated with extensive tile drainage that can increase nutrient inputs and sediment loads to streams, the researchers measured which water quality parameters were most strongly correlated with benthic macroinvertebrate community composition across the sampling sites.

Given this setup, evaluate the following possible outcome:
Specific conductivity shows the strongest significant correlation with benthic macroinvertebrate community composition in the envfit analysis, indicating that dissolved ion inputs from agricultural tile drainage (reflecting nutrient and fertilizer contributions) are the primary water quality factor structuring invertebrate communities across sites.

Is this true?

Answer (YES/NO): YES